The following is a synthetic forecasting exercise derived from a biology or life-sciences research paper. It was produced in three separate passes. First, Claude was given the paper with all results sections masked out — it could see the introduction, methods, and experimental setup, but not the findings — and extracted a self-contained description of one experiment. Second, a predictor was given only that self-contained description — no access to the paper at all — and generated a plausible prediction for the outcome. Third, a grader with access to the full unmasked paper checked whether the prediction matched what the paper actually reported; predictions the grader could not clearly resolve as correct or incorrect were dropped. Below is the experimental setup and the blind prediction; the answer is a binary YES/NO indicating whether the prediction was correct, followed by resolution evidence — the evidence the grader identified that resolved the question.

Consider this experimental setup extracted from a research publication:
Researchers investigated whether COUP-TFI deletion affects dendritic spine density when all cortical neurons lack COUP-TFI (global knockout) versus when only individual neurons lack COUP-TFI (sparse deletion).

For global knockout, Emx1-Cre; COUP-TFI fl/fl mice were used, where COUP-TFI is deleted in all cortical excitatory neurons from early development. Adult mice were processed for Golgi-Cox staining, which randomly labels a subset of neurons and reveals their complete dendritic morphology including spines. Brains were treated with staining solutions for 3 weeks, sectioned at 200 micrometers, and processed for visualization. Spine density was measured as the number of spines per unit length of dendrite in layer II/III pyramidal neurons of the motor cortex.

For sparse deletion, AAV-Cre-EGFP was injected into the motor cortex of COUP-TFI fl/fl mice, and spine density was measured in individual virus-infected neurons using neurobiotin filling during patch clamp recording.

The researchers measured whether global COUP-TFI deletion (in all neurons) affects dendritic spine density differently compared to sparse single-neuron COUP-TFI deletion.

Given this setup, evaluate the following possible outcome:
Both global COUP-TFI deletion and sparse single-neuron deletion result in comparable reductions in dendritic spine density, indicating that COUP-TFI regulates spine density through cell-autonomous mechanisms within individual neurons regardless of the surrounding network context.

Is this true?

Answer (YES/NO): NO